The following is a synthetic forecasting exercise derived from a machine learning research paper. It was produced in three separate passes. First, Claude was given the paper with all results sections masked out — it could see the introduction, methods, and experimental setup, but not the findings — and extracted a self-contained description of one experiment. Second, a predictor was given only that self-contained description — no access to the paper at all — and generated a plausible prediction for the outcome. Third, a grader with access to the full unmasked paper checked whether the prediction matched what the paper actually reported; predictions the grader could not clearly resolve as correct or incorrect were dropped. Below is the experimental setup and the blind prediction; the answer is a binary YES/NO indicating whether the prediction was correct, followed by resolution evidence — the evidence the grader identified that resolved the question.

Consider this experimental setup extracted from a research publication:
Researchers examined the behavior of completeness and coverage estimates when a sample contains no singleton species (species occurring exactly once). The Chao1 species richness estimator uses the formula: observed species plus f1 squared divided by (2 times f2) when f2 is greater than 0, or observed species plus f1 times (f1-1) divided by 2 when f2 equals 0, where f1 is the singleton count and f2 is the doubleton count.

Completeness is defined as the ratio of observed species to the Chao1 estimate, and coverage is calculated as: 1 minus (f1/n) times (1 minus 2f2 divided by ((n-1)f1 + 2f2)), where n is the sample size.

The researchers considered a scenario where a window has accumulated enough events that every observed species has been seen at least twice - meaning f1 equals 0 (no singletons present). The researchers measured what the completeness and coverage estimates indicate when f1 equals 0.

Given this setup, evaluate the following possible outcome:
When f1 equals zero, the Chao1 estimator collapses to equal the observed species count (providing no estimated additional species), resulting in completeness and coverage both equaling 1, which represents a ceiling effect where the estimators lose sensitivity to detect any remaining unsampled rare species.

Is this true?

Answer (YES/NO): YES